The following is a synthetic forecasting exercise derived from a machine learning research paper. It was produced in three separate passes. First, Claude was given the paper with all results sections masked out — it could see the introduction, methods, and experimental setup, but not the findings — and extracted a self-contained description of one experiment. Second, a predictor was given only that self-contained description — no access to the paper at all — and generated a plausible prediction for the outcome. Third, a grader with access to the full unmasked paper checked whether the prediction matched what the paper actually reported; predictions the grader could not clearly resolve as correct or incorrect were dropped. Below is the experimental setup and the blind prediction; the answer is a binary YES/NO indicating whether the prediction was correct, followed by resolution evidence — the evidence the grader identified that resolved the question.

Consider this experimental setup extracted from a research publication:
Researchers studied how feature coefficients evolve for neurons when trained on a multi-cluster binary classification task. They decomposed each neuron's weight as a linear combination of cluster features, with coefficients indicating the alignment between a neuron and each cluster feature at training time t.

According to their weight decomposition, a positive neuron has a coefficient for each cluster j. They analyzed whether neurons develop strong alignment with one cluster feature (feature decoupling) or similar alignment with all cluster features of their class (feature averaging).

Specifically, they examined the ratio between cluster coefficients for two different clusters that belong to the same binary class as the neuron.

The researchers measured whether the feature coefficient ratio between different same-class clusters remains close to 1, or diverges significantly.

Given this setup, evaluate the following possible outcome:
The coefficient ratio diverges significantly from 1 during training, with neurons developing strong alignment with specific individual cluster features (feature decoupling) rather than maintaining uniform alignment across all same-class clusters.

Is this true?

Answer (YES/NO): NO